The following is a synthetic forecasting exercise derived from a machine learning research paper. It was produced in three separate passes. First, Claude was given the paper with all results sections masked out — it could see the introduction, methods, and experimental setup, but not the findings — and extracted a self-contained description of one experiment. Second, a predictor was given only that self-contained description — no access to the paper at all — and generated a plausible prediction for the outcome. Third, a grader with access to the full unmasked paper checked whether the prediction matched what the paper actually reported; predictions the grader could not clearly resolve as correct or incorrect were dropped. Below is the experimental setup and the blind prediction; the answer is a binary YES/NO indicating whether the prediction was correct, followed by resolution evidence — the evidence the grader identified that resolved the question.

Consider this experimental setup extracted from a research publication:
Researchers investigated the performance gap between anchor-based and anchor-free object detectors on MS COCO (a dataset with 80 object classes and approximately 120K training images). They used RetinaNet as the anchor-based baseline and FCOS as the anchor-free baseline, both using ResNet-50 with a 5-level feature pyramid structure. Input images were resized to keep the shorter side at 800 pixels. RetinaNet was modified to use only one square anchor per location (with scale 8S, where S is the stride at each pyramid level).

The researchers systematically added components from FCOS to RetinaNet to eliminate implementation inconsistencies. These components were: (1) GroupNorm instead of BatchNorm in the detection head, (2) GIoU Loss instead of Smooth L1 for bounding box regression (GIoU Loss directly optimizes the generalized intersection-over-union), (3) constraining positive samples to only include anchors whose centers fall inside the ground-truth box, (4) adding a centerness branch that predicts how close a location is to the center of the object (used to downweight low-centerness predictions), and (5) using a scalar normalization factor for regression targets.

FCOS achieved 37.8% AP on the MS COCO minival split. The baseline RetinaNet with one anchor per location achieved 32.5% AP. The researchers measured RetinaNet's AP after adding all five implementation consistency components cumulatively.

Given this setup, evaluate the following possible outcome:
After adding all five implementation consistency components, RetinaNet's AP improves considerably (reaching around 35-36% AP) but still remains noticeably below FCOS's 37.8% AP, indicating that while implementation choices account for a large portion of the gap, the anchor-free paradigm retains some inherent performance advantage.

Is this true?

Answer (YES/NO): NO